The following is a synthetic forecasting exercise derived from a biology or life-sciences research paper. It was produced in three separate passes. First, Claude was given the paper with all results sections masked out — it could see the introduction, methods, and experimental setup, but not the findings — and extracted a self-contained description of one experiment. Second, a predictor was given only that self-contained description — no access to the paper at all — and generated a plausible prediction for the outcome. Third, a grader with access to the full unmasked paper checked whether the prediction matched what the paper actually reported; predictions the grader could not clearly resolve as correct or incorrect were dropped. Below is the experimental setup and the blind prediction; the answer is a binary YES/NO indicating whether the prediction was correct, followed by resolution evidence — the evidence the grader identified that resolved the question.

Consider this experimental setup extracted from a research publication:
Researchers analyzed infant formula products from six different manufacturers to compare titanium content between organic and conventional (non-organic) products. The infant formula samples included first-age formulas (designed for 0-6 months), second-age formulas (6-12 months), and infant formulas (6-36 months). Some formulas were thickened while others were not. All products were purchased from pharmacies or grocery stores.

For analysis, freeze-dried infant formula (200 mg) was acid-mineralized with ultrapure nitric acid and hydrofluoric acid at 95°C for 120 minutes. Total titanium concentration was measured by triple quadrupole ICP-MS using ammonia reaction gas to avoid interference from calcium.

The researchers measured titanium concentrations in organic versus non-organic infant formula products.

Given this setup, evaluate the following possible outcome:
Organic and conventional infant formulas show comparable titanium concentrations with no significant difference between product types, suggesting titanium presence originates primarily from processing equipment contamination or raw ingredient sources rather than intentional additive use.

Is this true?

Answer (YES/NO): YES